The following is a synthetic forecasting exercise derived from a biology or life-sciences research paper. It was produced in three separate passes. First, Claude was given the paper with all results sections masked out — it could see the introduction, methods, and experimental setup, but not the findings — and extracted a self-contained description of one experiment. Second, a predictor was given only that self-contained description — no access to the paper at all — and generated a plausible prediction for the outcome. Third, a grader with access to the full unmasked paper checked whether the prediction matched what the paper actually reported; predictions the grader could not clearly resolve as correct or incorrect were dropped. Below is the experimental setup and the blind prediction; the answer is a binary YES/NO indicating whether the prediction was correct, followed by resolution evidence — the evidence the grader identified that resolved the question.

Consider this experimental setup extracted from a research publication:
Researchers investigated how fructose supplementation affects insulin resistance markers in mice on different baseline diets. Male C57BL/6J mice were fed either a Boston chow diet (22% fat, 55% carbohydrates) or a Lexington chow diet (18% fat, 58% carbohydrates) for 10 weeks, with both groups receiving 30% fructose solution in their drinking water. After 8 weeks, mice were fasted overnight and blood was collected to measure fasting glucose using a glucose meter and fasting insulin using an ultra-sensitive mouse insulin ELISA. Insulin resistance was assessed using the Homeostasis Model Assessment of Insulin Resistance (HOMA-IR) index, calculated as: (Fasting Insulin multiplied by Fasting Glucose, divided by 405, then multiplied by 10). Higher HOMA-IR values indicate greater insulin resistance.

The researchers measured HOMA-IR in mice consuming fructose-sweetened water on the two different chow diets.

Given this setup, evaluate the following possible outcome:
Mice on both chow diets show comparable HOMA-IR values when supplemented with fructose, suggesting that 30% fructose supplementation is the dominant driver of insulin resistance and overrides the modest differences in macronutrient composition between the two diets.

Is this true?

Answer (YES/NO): NO